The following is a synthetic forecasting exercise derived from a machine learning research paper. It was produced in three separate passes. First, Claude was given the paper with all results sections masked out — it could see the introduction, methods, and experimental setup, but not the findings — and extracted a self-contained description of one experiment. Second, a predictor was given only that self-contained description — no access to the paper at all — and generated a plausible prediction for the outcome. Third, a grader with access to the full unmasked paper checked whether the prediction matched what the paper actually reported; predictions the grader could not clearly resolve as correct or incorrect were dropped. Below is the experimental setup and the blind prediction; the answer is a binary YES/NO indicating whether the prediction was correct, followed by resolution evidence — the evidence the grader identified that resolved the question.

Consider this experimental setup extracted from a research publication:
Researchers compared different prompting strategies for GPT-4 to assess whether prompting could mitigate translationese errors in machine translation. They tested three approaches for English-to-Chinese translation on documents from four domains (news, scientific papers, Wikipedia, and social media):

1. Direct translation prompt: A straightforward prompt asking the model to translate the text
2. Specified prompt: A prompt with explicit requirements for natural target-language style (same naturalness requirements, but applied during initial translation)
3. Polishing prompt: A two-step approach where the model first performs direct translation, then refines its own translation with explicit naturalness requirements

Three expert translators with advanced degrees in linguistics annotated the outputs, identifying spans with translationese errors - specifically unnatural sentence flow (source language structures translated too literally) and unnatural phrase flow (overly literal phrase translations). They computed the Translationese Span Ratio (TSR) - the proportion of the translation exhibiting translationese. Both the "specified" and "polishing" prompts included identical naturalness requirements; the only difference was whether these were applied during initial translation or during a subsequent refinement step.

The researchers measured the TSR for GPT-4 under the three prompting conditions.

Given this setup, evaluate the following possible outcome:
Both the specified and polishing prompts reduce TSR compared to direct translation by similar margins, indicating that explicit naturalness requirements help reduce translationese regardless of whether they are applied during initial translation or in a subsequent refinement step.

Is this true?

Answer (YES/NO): NO